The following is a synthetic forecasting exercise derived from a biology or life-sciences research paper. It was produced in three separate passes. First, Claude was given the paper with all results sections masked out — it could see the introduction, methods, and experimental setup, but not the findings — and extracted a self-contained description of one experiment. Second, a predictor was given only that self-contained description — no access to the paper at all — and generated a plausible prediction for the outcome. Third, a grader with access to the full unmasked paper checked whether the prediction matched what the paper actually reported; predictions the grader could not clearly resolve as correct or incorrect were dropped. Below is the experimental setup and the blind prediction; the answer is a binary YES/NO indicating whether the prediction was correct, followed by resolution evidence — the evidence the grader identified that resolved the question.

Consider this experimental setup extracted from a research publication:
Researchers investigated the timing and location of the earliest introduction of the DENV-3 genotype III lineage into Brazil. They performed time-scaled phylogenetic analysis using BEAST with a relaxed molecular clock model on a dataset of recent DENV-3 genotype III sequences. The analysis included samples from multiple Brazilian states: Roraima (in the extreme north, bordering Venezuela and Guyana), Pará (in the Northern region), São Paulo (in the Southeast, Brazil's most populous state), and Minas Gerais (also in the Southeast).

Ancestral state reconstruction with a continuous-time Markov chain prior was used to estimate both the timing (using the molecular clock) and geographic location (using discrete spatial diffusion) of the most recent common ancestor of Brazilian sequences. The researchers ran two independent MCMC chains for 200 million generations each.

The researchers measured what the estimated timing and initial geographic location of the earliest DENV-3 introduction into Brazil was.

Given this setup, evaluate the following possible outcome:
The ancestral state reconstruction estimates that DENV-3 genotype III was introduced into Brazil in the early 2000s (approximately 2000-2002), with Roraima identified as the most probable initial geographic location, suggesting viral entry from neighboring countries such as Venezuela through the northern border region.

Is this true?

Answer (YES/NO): NO